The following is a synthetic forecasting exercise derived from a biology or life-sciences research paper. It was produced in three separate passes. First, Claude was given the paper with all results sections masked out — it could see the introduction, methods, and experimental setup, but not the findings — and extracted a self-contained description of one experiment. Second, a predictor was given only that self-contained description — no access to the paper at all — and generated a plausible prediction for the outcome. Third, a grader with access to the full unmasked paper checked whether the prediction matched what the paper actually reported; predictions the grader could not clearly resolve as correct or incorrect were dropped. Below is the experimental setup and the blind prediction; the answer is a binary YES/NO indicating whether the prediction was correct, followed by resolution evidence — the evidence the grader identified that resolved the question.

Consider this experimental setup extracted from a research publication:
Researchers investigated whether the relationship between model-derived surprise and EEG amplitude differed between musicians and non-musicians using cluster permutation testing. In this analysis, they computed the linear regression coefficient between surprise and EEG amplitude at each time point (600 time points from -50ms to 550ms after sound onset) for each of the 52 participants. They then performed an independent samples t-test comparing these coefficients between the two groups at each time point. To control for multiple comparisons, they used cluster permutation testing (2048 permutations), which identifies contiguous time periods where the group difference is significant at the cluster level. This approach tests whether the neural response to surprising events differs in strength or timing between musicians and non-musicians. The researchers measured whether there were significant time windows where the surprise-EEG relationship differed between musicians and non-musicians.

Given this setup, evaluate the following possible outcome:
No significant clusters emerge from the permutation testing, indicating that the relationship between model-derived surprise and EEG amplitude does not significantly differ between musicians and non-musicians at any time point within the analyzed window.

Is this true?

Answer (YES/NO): NO